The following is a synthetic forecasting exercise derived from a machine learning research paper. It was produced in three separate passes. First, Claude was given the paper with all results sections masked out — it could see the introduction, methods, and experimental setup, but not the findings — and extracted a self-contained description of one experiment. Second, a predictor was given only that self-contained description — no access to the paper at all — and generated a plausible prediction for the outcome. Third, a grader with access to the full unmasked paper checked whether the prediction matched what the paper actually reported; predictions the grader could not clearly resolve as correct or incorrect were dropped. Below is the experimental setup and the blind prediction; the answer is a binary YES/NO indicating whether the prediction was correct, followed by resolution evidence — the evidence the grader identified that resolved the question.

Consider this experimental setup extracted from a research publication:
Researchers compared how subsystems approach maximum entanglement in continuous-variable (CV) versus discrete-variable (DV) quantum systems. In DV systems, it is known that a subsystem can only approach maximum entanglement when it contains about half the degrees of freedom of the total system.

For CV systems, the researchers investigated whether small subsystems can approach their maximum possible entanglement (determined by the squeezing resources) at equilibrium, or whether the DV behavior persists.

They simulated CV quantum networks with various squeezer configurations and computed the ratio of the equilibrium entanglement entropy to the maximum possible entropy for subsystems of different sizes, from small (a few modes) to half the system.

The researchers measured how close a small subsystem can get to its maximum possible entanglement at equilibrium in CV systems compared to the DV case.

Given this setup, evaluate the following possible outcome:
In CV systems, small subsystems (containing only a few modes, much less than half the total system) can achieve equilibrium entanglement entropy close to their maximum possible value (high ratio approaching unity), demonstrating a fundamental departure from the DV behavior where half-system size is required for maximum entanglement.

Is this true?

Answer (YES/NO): YES